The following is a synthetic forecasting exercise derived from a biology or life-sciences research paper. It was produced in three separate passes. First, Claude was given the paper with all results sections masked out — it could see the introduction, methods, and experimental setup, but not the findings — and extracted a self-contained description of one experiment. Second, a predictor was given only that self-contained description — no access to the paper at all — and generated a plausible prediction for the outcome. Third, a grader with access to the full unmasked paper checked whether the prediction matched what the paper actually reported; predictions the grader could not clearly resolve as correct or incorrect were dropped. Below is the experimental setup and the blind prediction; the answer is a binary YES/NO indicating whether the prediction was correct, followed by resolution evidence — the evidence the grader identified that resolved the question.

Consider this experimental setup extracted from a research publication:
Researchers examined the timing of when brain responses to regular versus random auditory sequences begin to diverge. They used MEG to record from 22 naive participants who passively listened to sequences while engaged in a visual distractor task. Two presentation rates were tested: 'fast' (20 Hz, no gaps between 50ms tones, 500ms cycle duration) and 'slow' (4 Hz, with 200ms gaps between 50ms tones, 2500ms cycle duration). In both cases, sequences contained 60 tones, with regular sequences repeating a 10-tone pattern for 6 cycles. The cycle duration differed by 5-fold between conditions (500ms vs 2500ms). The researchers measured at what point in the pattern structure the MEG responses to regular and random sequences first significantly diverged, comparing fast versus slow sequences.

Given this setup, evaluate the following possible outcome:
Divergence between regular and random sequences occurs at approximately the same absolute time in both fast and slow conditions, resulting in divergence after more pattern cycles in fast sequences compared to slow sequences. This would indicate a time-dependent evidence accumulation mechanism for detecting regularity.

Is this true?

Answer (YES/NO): NO